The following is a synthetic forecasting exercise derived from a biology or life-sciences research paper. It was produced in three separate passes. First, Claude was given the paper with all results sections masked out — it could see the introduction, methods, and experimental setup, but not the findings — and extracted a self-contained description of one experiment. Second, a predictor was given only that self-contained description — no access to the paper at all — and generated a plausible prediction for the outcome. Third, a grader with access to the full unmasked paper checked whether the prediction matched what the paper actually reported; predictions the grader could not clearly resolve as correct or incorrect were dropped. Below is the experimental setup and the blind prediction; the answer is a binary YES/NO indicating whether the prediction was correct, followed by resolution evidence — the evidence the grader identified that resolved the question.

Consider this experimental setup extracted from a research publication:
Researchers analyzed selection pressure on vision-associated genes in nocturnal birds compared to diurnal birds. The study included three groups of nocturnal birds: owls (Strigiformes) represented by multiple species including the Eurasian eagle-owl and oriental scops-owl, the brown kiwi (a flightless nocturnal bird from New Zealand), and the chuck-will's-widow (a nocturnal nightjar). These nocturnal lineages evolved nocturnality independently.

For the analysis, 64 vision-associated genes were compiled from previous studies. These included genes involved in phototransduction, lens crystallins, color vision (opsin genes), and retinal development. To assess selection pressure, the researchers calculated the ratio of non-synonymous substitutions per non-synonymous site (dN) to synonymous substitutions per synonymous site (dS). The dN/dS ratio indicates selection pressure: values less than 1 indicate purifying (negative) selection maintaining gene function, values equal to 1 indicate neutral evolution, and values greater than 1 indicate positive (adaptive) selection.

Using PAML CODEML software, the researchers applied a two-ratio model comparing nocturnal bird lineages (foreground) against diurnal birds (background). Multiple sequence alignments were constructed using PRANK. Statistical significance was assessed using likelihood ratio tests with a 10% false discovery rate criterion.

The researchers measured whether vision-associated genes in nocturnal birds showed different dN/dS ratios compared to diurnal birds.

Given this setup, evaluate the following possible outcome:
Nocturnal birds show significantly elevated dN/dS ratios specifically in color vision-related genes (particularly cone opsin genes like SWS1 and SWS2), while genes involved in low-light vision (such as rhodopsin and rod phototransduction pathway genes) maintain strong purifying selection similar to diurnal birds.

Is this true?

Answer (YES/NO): NO